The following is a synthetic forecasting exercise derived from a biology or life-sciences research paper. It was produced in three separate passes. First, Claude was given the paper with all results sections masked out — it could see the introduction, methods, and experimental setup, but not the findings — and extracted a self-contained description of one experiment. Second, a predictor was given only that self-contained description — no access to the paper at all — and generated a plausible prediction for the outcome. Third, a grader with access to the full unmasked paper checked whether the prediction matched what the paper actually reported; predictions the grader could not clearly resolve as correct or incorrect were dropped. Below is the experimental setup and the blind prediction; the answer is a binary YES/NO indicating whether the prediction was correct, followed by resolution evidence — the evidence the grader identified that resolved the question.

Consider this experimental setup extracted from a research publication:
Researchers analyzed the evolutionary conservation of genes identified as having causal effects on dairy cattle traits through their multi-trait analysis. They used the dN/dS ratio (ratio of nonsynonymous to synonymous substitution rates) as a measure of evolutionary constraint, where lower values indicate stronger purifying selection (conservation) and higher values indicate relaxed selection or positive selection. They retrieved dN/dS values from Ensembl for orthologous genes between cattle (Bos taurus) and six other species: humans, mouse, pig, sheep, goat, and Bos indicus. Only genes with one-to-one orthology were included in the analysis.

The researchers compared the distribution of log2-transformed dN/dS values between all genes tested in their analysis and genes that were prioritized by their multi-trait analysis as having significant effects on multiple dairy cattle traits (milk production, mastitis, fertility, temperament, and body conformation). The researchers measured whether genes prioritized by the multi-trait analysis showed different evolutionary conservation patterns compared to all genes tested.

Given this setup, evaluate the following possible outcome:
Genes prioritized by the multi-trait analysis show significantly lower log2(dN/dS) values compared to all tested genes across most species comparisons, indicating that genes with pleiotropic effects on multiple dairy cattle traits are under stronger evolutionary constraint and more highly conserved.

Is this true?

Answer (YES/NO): YES